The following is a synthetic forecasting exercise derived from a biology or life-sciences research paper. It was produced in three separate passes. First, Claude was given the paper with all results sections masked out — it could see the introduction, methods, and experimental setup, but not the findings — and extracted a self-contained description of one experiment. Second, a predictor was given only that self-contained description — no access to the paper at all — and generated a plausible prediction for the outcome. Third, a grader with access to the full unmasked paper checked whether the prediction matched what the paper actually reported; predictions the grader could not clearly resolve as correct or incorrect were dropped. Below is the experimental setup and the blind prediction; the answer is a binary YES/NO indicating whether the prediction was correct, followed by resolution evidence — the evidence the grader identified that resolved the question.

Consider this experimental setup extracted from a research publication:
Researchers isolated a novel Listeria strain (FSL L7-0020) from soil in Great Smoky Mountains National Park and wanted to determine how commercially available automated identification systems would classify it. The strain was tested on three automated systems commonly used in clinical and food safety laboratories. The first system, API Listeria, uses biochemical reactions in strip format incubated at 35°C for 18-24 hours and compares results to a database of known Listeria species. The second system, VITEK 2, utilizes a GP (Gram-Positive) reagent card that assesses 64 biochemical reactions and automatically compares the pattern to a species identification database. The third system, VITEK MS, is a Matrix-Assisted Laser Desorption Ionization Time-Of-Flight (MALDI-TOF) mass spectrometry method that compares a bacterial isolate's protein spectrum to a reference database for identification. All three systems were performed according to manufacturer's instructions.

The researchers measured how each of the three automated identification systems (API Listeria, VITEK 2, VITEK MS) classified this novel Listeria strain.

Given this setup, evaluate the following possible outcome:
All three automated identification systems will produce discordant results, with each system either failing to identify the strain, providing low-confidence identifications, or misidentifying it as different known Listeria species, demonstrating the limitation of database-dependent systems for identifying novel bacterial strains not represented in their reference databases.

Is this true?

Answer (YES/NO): YES